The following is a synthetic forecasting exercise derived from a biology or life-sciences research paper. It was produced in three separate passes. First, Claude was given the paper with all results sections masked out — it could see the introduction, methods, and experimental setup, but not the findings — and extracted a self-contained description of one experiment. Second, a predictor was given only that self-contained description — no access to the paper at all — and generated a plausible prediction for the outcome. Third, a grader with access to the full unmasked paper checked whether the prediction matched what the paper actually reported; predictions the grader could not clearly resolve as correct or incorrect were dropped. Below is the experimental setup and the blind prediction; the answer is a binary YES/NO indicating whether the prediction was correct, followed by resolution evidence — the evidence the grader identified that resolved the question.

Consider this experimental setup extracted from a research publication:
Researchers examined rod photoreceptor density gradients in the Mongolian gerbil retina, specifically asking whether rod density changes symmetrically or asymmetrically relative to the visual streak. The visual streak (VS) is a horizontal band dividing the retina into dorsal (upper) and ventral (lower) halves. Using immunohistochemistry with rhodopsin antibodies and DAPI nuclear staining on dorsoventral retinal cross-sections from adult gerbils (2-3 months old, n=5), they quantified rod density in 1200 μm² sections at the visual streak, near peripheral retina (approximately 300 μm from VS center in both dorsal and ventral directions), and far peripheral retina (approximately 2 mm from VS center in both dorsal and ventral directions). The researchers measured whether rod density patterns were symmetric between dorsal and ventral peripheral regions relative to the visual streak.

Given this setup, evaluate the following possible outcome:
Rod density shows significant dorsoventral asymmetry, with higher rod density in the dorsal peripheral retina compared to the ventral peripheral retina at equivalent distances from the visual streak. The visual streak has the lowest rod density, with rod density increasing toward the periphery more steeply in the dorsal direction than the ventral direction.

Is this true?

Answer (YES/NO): NO